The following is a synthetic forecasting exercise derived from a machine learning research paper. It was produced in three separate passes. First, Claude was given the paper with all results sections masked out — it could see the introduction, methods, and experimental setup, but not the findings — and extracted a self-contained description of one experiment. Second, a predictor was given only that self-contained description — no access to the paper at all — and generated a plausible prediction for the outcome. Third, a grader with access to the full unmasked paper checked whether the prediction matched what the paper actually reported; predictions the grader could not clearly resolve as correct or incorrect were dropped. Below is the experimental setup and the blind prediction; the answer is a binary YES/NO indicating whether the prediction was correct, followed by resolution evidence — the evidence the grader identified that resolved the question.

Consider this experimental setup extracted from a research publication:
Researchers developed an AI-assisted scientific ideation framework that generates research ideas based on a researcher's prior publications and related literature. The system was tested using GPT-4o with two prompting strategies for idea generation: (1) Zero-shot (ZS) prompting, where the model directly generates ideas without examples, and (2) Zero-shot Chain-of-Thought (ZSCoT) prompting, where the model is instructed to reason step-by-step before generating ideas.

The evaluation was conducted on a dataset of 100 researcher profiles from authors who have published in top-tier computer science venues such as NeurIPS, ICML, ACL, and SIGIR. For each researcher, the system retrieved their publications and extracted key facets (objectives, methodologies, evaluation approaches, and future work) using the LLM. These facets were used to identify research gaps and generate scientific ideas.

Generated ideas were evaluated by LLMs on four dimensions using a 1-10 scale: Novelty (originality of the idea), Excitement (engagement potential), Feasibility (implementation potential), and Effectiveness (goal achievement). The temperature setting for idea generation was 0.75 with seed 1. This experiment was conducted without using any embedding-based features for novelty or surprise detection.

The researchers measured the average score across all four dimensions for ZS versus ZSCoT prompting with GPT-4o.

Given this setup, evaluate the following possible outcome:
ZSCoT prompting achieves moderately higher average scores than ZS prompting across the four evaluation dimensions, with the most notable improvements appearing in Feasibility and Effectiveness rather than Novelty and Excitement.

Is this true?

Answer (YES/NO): NO